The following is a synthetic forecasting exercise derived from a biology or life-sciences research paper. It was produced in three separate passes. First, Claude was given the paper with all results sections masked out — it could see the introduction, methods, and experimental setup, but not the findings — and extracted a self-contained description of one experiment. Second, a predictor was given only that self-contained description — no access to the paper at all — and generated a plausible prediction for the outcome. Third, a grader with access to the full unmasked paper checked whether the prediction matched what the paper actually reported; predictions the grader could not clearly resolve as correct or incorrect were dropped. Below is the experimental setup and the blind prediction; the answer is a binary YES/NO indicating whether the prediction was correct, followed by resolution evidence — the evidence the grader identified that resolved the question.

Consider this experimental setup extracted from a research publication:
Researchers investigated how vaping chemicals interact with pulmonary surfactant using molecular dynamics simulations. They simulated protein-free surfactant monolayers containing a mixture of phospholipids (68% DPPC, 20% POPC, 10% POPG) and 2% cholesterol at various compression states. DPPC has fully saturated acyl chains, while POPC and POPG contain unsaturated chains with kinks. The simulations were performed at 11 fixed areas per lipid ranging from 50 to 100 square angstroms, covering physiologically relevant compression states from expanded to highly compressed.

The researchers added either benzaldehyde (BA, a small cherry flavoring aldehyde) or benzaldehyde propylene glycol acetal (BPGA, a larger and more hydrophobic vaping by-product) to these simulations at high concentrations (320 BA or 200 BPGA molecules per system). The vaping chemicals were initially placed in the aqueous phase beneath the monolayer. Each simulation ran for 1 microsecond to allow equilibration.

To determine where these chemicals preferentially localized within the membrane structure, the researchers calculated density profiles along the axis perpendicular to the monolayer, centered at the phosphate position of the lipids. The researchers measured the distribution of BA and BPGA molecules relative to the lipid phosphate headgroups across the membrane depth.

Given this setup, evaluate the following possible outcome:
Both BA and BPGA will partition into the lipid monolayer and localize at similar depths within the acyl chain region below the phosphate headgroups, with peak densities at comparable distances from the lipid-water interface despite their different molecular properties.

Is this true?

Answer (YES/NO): NO